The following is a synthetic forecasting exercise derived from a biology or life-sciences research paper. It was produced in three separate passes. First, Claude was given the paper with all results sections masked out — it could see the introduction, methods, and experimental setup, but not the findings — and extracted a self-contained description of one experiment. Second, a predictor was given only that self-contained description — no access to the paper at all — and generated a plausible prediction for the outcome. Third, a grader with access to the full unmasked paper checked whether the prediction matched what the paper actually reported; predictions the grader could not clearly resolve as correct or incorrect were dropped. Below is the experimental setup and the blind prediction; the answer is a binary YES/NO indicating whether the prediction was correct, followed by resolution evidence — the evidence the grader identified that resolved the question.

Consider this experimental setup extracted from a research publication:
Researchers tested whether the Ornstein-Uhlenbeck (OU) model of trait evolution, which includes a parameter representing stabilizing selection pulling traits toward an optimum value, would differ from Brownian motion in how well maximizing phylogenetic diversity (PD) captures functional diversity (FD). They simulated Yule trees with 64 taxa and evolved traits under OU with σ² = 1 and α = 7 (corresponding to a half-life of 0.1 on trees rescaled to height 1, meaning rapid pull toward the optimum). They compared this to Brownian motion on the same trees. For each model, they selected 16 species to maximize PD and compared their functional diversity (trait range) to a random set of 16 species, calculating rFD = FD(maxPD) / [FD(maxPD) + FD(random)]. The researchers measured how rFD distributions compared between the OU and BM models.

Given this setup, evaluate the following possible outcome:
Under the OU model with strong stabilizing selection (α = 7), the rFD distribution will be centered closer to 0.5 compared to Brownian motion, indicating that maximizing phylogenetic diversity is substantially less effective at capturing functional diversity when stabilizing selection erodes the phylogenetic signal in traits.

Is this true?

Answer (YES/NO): YES